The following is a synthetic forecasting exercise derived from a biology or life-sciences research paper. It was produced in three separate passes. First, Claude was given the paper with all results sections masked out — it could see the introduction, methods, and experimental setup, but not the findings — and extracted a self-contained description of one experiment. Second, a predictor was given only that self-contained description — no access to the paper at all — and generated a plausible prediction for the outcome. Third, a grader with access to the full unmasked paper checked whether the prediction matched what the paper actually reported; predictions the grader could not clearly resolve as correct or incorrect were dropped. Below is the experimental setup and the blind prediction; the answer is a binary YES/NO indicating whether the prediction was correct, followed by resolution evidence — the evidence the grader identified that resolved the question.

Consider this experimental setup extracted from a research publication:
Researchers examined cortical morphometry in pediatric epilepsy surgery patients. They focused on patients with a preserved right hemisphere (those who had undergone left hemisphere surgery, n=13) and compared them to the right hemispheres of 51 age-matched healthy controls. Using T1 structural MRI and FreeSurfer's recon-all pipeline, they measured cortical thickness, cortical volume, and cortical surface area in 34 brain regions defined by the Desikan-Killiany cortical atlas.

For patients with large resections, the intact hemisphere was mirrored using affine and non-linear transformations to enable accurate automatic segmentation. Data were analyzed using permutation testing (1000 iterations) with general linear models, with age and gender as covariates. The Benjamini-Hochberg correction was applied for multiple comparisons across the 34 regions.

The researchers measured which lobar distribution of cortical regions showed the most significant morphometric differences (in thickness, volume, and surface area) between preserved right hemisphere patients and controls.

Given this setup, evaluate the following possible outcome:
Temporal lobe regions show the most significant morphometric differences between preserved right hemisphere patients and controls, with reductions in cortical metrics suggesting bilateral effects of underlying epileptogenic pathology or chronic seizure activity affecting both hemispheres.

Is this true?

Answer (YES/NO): NO